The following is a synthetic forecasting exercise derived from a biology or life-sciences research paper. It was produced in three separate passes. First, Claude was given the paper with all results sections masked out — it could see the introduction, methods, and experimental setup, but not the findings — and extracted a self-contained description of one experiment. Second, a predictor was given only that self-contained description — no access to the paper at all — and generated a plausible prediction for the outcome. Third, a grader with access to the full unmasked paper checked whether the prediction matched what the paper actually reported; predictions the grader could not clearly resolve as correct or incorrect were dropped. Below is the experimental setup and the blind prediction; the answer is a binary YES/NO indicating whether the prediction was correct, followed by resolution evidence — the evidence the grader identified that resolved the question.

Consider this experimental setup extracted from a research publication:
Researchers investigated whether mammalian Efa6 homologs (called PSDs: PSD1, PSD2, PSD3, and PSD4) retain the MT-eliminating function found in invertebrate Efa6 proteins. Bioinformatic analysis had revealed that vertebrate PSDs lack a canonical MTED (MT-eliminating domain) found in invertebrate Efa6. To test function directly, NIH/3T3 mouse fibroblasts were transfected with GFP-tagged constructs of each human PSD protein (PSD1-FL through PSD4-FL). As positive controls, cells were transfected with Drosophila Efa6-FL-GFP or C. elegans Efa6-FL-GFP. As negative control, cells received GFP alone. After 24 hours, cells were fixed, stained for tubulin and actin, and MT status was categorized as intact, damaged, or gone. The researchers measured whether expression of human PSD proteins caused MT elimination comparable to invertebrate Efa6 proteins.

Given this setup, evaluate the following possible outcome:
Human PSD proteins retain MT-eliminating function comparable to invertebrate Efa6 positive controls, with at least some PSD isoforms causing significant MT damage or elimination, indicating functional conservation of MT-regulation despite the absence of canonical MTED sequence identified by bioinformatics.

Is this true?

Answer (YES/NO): NO